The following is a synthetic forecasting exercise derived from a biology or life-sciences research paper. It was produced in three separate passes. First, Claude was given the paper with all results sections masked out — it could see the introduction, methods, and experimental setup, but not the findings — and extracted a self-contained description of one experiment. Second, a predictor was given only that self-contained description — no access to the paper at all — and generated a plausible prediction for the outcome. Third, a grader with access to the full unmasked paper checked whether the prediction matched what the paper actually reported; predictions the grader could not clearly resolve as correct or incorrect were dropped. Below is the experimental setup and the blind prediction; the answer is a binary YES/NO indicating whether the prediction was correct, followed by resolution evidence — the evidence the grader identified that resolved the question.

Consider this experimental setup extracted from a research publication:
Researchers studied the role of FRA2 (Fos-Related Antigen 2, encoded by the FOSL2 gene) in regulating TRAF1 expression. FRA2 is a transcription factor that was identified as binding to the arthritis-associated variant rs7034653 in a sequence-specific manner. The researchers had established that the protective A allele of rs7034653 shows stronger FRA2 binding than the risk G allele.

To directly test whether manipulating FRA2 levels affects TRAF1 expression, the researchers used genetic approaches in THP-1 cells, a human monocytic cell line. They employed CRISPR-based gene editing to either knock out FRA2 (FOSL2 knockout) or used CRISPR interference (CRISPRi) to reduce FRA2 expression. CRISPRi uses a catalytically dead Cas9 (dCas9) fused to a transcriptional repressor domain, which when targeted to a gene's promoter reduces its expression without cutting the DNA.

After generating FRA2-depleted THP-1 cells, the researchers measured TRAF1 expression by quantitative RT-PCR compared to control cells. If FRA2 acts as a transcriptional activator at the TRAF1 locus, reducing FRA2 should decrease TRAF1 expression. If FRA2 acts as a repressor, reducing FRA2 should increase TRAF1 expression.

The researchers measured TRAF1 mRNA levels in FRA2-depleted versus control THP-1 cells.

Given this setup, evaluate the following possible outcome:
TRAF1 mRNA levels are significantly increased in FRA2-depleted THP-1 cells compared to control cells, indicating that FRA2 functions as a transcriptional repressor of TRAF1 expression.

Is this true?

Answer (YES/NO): NO